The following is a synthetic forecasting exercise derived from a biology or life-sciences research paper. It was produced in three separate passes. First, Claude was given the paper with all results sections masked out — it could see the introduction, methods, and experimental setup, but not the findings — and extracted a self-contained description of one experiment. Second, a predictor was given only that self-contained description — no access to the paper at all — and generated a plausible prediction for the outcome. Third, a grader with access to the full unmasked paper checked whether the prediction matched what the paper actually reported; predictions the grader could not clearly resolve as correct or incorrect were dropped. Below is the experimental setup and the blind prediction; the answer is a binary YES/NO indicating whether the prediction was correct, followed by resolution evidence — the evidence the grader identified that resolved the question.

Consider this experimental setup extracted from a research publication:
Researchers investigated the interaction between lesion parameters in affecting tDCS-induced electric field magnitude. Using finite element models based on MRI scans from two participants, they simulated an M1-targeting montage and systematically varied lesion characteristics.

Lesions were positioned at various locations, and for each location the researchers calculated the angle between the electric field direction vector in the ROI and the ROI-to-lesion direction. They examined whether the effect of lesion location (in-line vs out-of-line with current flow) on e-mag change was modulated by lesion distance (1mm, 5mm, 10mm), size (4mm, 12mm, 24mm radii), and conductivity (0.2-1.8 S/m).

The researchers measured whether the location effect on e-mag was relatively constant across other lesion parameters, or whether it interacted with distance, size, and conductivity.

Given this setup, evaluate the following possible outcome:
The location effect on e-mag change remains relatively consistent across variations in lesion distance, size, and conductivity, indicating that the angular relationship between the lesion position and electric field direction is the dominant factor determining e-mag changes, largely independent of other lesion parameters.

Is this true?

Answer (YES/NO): NO